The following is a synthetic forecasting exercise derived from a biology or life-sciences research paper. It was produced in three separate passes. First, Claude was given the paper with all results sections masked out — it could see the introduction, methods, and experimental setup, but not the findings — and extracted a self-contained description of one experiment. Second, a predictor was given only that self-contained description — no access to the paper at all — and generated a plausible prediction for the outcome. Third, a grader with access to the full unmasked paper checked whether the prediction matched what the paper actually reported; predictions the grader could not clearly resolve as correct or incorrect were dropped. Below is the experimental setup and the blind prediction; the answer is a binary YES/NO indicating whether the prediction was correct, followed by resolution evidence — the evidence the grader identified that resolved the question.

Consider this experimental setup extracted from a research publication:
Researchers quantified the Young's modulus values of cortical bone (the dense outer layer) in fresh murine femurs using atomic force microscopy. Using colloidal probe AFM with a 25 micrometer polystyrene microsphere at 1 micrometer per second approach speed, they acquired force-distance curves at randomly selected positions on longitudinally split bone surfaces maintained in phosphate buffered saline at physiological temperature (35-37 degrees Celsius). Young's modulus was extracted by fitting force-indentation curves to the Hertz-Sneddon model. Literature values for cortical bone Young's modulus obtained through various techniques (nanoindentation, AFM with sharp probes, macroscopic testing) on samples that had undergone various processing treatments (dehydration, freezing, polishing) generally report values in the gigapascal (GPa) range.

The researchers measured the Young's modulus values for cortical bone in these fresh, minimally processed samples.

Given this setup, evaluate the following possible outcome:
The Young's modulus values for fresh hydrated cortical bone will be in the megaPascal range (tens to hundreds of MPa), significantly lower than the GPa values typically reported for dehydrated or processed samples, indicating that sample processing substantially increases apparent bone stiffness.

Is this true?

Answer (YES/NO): NO